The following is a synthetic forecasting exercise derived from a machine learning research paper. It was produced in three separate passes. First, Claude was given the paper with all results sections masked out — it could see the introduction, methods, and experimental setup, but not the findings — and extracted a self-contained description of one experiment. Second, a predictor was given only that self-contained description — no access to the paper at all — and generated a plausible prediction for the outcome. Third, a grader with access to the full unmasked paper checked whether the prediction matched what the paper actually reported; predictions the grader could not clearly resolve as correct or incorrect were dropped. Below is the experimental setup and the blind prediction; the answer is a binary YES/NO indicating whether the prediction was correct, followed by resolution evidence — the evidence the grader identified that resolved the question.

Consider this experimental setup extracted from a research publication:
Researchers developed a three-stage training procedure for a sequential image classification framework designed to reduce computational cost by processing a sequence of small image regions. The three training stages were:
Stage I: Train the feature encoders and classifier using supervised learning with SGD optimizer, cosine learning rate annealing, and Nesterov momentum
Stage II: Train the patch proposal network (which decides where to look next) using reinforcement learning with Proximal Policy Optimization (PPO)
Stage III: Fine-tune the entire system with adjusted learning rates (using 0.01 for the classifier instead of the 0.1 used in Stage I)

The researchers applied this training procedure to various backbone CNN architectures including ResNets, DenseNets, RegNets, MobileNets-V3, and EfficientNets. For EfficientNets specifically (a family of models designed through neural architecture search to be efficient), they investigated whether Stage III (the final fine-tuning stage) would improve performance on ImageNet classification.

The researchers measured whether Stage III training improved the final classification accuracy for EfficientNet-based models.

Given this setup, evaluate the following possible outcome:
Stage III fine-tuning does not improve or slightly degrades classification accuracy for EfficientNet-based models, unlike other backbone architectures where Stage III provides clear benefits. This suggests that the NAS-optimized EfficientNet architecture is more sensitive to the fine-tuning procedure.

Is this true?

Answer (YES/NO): NO